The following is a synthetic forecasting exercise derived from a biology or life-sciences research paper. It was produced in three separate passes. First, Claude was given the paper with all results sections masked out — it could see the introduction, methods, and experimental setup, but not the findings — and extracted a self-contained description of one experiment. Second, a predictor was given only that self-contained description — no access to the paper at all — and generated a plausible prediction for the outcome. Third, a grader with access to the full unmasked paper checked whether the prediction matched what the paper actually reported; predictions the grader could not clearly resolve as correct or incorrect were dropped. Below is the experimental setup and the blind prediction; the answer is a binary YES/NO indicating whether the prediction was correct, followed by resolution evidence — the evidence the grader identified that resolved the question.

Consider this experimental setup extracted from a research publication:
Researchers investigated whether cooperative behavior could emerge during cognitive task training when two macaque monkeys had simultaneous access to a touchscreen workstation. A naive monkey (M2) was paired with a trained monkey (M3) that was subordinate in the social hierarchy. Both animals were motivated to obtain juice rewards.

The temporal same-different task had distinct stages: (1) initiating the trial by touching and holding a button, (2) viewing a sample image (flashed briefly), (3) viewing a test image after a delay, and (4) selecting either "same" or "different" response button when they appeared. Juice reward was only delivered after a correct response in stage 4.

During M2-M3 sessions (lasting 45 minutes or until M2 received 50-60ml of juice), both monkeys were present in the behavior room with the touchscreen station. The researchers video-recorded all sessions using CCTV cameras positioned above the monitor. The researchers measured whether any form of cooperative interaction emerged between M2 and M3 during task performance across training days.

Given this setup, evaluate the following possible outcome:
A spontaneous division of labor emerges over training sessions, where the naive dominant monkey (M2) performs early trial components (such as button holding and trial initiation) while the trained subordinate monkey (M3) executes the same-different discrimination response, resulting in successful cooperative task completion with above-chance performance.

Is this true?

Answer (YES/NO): NO